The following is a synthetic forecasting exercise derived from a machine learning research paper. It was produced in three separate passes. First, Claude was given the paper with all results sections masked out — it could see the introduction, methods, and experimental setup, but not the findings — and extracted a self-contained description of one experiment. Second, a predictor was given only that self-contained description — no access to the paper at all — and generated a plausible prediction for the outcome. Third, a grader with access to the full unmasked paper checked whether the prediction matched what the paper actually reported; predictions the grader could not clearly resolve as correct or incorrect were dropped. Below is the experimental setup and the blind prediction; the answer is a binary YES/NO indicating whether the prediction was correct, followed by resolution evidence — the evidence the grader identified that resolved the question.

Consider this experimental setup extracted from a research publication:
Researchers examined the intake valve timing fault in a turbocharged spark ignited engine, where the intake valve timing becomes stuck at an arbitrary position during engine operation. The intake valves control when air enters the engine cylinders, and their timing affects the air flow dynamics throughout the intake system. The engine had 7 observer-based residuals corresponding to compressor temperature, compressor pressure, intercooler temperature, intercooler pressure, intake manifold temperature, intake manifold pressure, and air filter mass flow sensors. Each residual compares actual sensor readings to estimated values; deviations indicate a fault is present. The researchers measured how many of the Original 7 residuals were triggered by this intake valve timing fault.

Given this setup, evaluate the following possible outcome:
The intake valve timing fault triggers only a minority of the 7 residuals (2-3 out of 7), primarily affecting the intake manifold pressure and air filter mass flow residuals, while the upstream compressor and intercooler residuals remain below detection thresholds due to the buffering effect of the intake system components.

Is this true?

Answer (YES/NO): NO